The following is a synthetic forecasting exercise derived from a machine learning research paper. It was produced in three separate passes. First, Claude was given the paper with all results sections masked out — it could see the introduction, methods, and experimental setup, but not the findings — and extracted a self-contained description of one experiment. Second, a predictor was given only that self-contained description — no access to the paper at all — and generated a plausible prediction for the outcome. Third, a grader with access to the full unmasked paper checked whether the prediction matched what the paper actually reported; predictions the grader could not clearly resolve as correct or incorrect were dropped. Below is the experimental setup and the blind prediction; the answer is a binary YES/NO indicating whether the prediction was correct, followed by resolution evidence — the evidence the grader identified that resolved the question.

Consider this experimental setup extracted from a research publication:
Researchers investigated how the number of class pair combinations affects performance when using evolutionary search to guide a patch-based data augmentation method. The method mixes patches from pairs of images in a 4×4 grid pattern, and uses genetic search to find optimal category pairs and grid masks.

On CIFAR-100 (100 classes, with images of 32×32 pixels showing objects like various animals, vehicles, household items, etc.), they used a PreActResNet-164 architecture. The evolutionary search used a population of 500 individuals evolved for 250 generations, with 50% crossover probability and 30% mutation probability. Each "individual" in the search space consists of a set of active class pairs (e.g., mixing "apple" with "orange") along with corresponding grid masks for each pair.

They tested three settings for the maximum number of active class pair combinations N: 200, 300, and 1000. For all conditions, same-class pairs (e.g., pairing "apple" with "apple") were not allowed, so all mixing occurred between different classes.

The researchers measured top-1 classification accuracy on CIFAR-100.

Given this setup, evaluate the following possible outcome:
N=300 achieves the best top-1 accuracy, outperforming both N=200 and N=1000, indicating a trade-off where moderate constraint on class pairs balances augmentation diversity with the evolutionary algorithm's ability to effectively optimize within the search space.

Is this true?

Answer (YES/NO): NO